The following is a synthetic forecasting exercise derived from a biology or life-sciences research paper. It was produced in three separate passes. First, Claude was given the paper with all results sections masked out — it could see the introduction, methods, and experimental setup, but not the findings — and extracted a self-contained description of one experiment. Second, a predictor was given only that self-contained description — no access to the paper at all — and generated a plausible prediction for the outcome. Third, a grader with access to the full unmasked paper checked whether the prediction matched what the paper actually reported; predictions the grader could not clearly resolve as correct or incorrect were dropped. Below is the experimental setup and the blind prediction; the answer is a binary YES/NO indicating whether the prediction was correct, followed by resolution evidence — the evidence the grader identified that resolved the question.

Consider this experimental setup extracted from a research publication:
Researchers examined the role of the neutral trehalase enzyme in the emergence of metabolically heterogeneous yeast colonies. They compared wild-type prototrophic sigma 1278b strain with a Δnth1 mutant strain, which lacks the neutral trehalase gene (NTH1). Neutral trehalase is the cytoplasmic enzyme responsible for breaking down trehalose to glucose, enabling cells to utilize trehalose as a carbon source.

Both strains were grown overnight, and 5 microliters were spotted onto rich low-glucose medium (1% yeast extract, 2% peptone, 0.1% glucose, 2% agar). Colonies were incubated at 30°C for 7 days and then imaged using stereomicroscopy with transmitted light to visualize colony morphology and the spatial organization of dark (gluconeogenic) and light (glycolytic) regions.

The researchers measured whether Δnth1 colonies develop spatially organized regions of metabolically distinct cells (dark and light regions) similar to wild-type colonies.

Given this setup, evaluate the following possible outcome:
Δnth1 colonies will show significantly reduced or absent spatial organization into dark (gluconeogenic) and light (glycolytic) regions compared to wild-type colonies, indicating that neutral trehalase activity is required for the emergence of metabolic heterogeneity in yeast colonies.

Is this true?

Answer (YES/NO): YES